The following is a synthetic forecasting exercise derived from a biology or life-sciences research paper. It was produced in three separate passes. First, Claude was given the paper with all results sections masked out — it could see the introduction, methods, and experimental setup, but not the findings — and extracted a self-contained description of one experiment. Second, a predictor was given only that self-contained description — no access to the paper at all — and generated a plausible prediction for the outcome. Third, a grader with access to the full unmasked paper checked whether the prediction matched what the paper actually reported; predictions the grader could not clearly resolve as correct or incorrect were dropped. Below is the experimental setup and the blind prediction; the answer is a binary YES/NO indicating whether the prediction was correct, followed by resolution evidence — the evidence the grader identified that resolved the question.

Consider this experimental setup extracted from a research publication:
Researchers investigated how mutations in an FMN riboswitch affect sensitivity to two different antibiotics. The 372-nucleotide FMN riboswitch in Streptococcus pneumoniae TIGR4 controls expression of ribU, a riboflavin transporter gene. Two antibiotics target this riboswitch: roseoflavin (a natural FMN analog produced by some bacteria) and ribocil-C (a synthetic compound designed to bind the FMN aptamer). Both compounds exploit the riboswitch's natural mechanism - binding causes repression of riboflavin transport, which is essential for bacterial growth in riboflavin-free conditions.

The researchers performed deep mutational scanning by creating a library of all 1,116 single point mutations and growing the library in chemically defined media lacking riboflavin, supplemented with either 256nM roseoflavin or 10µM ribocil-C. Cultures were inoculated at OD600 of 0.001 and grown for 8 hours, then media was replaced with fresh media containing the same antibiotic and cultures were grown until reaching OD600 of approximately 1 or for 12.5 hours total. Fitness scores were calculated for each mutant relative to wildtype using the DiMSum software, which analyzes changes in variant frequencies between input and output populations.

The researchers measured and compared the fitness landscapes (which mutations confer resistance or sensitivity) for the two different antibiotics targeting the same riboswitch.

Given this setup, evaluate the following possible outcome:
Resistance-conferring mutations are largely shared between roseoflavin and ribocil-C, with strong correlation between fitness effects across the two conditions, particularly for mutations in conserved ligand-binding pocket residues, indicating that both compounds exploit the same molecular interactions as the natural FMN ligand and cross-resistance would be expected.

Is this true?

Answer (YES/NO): NO